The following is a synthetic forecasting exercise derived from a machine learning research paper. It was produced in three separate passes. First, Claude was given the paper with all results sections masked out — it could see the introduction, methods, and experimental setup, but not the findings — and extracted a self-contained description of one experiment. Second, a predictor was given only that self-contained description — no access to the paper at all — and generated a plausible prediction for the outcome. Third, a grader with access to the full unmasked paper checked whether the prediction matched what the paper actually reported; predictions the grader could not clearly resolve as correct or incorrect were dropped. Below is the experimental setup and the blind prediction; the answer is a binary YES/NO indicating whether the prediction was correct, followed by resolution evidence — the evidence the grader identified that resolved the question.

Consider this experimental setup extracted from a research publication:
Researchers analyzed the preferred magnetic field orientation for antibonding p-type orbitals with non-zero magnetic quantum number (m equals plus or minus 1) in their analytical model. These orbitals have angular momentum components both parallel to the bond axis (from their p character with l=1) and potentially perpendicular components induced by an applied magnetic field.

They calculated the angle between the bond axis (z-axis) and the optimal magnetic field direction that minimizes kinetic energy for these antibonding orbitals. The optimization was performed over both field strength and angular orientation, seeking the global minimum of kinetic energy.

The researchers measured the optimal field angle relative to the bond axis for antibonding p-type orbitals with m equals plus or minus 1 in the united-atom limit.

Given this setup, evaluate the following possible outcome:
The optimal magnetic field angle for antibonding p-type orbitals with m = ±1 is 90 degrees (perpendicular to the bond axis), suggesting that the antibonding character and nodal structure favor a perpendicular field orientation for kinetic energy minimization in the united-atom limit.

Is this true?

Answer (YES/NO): NO